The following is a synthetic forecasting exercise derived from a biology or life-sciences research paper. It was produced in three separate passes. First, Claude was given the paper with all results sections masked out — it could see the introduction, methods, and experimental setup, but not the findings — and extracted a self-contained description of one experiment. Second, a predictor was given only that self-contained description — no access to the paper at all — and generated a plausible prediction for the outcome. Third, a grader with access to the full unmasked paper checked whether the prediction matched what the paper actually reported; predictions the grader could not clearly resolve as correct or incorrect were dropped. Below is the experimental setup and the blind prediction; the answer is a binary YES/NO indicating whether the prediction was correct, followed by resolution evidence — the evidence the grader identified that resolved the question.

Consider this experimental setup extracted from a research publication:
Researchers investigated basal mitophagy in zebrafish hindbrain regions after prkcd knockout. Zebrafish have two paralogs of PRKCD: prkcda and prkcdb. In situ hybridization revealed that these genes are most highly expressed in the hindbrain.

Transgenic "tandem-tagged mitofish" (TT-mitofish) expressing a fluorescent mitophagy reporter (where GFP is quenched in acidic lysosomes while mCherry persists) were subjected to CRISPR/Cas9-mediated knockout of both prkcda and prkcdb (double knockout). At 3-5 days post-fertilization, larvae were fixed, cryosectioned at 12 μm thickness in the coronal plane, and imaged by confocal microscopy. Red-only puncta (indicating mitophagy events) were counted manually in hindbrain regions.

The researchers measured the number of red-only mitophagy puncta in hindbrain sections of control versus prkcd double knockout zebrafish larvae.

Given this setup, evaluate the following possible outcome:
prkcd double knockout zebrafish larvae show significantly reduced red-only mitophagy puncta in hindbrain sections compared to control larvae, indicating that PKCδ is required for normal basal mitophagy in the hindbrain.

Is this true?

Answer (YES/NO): YES